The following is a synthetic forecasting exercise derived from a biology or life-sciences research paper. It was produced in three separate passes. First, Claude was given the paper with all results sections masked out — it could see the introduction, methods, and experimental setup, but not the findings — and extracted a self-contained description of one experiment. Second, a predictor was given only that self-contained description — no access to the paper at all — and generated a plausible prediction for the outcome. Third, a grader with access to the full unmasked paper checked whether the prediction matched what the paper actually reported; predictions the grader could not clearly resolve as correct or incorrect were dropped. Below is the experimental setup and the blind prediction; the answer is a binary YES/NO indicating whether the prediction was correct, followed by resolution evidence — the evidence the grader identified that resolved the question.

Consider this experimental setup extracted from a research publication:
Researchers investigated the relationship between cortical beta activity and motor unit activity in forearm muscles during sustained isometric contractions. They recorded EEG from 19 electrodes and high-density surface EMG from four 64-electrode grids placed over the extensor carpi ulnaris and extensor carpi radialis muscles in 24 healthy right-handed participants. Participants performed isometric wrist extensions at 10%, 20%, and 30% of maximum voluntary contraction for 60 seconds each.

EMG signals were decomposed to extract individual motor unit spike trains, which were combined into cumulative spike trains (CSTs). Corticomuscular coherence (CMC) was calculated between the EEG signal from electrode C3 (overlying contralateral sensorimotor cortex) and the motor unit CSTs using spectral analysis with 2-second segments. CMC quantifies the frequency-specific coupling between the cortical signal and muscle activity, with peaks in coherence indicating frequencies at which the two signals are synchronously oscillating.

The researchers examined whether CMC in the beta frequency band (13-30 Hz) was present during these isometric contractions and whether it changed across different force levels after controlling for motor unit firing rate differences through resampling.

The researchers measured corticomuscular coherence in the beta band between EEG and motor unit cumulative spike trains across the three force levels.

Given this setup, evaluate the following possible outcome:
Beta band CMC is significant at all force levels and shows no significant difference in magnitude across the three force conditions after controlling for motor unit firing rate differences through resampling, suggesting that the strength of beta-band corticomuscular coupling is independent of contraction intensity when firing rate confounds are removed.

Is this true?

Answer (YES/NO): NO